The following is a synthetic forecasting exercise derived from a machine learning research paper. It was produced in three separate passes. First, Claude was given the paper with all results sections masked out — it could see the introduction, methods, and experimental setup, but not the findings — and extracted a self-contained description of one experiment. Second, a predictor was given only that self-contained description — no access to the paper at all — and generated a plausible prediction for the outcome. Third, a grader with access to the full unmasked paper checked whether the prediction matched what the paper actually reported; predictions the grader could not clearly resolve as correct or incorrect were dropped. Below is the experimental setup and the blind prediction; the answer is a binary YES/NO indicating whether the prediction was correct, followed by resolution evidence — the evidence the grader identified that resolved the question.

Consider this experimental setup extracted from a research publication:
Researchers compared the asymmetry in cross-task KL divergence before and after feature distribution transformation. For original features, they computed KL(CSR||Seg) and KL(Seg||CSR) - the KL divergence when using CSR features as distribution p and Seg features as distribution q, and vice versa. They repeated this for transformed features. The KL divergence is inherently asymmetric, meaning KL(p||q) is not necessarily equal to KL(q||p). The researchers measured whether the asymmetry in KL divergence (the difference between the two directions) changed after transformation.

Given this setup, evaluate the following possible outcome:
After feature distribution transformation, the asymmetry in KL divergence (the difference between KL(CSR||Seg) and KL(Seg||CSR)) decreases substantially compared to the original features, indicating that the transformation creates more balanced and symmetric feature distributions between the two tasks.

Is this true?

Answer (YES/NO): YES